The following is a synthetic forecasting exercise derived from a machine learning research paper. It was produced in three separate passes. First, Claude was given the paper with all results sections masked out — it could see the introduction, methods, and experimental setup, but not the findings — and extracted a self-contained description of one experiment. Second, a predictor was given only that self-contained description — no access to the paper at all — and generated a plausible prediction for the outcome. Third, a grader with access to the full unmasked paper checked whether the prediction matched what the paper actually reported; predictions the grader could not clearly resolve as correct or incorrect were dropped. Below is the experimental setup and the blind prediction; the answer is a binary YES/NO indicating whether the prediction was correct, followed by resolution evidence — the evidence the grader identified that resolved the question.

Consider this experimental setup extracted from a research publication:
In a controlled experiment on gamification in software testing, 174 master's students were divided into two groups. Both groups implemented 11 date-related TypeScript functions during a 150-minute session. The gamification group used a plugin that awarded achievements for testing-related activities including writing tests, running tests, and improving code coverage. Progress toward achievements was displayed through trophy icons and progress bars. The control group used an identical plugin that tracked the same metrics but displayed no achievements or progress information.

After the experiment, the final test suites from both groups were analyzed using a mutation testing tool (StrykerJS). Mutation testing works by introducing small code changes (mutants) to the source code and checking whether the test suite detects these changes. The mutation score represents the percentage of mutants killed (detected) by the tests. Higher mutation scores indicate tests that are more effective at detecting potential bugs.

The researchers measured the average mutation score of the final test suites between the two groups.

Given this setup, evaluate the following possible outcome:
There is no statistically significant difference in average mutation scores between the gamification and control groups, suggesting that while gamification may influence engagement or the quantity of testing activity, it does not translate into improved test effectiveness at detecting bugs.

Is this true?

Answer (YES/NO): YES